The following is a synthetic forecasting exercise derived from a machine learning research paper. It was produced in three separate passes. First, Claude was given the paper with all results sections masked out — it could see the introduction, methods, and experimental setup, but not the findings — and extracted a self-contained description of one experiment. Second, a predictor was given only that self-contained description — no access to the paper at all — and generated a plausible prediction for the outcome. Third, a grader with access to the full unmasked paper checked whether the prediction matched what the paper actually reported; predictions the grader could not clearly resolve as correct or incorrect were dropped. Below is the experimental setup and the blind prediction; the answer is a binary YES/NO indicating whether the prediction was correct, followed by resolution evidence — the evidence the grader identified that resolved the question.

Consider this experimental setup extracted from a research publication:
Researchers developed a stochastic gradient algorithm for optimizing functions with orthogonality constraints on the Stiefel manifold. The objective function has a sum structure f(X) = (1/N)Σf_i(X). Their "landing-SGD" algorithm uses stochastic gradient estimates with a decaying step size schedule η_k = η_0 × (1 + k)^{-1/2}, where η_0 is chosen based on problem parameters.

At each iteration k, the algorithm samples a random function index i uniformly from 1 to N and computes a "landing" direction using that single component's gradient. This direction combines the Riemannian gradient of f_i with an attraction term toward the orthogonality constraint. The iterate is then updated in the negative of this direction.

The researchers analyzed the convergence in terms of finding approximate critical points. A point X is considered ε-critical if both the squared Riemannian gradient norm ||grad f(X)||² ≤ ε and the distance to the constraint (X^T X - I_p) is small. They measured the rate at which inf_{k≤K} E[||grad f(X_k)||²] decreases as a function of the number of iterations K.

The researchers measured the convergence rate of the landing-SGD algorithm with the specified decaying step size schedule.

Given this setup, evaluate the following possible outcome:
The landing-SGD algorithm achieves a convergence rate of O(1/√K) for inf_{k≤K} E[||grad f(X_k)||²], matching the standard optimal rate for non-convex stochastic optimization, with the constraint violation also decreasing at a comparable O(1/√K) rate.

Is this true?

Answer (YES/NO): NO